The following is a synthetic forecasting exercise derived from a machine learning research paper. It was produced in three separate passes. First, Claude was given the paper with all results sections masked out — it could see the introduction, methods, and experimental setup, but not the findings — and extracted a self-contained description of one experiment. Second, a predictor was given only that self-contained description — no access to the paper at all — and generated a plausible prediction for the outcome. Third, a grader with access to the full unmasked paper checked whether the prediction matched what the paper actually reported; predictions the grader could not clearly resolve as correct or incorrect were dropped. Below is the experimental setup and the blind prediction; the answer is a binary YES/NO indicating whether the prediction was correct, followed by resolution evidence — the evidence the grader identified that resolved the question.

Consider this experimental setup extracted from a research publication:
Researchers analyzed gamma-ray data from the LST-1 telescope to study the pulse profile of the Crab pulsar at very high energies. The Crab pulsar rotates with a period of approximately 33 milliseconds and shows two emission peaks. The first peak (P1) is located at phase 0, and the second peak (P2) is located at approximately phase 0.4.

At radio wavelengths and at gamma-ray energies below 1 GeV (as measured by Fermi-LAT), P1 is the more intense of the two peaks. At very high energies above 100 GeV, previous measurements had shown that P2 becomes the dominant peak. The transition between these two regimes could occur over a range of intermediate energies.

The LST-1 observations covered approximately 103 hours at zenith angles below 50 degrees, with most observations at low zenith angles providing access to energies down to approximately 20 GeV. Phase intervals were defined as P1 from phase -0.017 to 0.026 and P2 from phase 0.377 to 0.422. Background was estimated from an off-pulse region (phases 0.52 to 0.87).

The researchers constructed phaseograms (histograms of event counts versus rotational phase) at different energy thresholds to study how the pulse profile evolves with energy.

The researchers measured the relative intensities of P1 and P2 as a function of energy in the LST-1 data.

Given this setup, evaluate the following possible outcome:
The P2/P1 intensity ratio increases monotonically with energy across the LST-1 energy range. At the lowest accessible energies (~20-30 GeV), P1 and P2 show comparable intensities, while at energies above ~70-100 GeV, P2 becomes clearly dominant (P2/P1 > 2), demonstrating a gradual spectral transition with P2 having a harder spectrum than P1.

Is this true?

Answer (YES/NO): NO